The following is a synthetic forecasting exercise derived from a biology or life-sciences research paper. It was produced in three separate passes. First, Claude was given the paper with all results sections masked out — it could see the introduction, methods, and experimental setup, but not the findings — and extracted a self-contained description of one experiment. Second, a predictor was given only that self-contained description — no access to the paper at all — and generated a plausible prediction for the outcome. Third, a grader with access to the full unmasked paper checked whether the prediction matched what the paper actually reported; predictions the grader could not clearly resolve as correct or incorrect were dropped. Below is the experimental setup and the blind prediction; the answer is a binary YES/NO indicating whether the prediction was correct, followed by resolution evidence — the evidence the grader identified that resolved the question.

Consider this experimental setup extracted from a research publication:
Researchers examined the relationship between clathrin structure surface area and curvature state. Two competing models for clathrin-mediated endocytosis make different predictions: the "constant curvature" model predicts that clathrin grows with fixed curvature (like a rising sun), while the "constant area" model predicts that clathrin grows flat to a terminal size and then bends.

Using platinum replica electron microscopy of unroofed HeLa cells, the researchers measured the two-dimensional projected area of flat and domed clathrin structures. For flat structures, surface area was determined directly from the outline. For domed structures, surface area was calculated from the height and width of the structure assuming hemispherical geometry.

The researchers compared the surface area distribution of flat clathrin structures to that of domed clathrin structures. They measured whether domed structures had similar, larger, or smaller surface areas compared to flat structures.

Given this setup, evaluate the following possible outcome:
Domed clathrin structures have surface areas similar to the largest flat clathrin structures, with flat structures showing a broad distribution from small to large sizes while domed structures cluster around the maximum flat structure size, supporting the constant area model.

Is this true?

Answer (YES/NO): NO